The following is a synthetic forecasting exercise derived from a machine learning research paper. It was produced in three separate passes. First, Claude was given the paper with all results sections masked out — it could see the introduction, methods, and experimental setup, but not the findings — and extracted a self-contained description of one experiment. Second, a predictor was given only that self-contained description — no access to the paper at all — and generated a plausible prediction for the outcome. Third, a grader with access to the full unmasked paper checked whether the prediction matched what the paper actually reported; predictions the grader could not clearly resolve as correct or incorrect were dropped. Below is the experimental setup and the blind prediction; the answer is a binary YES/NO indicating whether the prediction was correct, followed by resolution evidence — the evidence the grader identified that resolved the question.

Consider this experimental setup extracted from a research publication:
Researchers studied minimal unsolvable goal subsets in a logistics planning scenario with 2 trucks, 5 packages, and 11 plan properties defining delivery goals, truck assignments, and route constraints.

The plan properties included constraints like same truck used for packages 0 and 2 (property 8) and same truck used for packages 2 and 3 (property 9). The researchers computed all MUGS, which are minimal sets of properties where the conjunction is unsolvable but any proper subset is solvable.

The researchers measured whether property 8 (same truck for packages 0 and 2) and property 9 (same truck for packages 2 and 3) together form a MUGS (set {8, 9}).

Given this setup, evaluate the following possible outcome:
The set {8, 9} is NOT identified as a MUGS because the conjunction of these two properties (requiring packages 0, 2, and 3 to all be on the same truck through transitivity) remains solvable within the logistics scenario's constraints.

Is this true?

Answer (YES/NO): YES